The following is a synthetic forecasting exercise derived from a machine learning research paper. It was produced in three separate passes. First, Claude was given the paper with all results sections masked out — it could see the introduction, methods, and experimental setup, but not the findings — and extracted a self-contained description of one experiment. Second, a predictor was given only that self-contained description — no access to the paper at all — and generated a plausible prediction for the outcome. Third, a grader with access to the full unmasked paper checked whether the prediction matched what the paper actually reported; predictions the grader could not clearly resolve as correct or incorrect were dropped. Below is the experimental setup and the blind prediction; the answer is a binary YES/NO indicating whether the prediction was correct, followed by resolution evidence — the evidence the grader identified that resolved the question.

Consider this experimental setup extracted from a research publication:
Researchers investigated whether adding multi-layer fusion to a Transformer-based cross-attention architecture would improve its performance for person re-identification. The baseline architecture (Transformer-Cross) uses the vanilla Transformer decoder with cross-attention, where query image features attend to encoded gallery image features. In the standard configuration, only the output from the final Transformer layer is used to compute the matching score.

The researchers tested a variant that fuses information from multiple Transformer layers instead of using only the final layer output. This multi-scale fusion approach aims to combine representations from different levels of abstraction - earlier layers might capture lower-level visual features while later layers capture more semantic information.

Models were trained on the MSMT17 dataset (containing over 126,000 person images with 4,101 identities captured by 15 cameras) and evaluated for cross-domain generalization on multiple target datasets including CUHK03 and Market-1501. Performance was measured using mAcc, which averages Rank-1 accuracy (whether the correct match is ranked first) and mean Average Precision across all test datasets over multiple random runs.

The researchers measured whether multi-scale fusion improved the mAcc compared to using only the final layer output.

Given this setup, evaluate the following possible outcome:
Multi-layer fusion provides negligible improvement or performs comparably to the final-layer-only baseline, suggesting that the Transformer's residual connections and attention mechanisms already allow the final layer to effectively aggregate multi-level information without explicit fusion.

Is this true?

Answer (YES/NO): NO